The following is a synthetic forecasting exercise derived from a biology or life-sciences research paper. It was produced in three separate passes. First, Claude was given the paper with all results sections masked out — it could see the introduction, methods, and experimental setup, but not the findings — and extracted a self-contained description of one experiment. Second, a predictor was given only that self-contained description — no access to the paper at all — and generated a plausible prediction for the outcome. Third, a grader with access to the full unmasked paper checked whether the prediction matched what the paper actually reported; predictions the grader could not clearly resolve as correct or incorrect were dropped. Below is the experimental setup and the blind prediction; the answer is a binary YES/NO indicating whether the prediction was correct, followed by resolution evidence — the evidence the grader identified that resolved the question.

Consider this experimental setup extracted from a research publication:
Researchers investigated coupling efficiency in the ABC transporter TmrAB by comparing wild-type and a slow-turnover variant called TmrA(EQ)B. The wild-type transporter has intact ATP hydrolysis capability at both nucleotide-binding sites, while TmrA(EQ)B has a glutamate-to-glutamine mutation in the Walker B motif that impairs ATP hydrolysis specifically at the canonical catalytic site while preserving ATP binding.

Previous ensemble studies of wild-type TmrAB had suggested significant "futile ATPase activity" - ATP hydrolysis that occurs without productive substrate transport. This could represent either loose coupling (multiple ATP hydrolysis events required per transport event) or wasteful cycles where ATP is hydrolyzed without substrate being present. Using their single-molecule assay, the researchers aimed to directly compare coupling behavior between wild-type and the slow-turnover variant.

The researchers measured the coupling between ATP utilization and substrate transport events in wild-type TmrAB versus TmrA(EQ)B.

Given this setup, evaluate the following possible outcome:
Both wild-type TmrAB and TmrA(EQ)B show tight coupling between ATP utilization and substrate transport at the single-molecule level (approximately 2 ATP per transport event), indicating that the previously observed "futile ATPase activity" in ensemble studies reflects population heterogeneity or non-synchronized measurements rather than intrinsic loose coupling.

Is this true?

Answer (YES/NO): NO